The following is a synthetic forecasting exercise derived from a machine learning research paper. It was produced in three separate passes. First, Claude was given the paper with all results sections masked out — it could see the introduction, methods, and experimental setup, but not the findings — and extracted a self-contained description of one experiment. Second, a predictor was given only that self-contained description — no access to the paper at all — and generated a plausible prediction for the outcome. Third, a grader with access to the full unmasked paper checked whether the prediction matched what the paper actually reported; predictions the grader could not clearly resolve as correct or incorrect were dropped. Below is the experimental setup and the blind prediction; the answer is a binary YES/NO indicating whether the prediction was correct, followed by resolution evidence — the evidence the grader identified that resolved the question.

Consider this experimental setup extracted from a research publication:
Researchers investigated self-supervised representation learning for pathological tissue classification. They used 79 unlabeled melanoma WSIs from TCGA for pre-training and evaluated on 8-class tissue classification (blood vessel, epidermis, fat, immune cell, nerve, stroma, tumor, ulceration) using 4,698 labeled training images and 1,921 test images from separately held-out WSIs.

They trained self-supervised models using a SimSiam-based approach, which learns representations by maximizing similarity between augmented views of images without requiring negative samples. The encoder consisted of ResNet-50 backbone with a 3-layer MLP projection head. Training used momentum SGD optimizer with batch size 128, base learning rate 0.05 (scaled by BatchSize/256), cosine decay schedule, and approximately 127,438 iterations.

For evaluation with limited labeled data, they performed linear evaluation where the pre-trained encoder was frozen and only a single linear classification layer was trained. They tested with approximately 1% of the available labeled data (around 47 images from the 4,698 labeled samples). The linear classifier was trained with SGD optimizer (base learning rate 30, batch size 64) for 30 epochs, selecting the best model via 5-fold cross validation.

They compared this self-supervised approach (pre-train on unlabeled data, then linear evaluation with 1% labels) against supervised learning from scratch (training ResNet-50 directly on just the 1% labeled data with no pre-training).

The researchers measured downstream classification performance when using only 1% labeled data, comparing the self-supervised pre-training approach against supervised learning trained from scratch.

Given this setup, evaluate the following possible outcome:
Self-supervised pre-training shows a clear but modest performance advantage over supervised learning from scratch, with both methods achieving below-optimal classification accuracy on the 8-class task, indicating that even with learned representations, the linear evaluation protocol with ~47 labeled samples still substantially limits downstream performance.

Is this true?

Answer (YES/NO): NO